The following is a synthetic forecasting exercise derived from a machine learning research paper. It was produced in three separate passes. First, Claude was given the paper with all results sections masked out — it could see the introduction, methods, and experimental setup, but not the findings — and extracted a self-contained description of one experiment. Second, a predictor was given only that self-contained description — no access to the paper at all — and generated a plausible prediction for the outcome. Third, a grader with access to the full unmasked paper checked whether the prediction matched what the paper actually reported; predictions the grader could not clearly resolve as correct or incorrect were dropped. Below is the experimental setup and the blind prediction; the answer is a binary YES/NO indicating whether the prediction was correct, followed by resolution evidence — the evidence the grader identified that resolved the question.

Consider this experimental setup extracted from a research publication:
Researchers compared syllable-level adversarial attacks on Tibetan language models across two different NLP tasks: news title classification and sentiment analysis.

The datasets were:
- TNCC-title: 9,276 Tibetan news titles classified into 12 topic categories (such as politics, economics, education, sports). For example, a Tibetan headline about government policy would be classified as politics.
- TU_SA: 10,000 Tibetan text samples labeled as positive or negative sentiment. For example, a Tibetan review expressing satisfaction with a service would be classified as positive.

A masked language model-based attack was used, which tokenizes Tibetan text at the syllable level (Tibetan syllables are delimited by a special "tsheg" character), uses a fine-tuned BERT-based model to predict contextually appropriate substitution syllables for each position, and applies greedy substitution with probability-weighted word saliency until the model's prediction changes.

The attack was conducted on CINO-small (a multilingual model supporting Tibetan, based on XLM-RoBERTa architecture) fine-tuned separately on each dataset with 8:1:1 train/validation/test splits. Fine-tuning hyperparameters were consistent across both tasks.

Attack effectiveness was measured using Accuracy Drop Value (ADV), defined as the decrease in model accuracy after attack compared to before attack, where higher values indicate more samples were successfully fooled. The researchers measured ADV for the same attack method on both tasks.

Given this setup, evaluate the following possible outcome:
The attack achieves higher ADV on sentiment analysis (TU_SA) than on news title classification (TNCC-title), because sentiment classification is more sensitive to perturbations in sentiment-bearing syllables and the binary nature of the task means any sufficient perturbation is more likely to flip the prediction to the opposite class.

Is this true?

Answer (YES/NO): NO